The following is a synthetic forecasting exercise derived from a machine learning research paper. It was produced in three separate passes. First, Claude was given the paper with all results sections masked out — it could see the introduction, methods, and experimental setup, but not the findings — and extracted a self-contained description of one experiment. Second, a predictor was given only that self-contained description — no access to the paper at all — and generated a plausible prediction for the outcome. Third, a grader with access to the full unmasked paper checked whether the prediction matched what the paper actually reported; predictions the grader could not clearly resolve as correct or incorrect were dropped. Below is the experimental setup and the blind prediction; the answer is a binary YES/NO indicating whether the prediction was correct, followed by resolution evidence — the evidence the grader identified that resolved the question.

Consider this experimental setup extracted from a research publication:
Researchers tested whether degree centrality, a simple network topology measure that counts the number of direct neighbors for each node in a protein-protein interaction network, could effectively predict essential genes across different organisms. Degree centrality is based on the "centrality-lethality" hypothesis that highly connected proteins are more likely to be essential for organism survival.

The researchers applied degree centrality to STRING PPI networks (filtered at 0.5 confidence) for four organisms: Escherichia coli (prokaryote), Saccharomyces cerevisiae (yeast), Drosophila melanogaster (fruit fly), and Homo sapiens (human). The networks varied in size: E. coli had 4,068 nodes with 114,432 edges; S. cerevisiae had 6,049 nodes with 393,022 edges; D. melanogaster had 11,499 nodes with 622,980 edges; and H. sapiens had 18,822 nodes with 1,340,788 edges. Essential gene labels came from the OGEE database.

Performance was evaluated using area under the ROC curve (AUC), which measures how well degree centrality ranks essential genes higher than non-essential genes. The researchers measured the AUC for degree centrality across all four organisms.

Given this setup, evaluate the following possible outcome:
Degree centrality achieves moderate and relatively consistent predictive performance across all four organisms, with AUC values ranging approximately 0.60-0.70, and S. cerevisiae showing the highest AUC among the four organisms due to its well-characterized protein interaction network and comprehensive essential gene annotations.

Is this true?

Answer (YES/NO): NO